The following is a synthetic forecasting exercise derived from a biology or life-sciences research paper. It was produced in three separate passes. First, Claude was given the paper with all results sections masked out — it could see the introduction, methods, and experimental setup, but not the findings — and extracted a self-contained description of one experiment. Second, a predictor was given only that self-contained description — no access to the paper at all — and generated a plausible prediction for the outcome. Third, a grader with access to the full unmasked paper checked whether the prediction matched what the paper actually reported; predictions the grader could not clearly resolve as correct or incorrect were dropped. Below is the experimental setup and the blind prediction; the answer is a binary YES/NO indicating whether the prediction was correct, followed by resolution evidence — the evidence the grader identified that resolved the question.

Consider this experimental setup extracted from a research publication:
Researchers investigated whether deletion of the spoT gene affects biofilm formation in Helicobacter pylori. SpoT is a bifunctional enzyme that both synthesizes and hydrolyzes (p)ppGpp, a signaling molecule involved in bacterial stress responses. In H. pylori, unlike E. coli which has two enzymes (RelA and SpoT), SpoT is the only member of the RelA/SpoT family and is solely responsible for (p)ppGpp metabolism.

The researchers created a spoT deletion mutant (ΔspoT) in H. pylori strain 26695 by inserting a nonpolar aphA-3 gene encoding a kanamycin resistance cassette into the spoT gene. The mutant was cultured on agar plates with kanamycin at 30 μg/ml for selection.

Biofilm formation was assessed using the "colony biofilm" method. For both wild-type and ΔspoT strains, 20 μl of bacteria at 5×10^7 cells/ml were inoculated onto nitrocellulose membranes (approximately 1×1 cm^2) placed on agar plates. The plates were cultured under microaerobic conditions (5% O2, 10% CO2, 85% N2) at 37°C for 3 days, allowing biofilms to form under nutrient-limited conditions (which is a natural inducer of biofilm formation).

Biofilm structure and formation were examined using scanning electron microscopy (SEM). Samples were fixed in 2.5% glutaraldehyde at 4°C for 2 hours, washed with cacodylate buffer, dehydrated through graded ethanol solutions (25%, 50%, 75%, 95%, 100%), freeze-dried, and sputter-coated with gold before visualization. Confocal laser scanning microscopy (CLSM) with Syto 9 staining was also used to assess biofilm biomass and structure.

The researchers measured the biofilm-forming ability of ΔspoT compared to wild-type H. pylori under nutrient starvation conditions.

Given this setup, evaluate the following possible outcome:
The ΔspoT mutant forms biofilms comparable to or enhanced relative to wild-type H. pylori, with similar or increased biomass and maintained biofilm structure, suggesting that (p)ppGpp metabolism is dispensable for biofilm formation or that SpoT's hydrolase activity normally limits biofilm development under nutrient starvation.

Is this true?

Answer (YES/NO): NO